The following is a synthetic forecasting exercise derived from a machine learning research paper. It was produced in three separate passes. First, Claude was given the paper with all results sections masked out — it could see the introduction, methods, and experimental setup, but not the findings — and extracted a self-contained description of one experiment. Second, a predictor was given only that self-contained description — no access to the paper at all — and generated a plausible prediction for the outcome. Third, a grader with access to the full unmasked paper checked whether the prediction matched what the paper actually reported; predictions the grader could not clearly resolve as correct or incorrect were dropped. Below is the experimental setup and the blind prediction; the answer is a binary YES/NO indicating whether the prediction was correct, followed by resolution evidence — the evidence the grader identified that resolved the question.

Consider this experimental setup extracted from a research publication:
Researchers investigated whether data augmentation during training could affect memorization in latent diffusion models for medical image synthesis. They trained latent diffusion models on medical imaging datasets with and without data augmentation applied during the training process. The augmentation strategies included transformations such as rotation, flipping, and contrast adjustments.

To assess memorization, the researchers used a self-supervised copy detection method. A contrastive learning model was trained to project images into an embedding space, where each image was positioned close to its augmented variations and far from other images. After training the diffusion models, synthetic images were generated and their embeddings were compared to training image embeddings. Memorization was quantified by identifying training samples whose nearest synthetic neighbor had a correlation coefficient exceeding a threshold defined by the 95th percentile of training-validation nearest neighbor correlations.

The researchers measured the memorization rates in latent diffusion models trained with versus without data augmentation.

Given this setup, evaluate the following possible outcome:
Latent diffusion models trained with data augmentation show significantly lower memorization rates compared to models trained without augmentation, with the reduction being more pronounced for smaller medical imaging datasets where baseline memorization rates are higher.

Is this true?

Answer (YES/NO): NO